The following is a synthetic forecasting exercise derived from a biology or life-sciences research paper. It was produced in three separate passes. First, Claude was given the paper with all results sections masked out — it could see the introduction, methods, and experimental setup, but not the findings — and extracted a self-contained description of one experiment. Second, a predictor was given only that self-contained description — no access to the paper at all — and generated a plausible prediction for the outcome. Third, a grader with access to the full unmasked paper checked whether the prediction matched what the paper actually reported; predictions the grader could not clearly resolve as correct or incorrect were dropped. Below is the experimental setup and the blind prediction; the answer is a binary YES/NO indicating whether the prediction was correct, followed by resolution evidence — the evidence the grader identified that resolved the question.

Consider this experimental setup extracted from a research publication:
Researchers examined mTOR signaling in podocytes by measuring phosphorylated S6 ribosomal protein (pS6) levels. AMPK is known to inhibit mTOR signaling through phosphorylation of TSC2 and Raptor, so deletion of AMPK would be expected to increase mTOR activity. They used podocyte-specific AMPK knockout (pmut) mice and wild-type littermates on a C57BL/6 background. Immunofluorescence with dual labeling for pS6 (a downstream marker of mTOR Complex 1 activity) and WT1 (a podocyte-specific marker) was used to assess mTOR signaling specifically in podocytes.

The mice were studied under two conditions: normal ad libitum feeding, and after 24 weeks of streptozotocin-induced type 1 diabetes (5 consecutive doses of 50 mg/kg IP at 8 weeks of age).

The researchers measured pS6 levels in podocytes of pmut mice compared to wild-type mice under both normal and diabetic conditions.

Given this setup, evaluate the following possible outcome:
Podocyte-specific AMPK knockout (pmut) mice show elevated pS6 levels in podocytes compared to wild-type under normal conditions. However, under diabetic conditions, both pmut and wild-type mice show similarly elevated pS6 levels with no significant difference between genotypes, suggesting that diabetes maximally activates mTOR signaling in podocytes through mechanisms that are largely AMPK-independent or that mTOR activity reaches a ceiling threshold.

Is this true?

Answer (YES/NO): NO